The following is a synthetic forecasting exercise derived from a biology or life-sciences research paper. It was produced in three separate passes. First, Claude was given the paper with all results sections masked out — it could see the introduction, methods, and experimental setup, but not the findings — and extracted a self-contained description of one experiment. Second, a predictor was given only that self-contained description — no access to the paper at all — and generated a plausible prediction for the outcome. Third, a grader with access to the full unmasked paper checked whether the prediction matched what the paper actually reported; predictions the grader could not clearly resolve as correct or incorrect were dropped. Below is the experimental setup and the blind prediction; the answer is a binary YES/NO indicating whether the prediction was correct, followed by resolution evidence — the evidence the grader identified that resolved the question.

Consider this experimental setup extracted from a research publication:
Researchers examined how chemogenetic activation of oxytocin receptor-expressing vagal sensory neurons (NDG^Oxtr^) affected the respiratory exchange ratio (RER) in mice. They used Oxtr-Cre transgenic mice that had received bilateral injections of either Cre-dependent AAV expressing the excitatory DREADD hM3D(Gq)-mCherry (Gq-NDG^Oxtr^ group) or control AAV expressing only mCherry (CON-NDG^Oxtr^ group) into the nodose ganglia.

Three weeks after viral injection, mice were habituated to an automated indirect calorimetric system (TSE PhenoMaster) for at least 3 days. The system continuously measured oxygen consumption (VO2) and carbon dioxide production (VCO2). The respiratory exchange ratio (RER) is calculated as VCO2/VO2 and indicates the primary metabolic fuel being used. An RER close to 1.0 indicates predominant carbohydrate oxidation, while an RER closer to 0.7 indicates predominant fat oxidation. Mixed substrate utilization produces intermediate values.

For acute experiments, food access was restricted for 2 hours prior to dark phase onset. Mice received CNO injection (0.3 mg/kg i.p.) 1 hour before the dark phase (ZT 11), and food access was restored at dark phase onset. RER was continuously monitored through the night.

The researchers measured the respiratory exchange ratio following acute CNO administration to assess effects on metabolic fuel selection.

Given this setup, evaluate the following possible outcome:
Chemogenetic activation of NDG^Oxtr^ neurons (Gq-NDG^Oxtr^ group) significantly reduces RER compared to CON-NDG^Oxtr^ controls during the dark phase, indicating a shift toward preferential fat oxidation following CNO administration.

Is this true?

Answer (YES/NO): YES